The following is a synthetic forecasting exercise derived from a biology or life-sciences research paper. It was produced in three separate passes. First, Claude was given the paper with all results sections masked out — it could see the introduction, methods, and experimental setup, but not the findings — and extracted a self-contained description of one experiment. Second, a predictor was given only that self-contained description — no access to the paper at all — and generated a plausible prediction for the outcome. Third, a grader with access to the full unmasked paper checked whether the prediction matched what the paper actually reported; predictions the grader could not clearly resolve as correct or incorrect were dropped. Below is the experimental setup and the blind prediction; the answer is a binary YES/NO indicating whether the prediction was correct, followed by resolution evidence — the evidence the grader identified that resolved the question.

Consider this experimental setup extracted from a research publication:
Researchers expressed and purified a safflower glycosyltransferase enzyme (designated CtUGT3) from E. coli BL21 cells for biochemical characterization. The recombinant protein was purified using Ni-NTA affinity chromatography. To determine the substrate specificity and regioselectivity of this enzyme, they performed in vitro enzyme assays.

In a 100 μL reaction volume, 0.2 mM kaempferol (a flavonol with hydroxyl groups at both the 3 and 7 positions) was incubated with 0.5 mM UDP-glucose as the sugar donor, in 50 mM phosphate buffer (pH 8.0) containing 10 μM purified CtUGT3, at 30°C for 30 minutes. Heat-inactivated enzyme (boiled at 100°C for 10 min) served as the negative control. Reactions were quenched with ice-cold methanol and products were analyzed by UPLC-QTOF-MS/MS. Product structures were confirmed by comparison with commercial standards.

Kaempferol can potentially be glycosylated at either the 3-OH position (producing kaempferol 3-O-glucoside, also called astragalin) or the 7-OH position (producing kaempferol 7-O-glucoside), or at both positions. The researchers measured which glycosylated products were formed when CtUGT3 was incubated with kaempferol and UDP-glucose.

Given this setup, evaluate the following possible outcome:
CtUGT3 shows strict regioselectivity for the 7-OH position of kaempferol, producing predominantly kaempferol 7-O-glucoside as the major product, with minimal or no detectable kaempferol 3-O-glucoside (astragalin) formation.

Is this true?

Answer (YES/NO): NO